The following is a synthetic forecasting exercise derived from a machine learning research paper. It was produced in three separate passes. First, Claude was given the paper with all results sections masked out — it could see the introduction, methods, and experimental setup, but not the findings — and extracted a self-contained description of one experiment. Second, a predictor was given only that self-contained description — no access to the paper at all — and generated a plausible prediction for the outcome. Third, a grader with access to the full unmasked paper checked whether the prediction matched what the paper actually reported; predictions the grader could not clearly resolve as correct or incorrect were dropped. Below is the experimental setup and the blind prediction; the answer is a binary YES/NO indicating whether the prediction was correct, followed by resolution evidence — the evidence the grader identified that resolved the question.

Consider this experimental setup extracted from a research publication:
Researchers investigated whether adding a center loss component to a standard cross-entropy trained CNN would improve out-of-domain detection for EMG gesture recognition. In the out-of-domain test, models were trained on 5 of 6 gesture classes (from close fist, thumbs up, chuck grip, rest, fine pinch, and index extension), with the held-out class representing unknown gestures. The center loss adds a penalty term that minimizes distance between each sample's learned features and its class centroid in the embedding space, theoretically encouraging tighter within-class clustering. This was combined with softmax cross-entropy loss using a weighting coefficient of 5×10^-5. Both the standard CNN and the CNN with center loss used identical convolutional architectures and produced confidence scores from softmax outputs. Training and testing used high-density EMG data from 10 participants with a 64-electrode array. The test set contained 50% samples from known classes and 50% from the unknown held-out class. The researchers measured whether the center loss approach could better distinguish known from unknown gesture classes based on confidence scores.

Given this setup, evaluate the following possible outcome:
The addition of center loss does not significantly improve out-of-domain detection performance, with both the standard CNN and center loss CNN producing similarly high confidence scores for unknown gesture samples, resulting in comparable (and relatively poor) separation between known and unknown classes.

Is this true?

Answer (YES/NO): NO